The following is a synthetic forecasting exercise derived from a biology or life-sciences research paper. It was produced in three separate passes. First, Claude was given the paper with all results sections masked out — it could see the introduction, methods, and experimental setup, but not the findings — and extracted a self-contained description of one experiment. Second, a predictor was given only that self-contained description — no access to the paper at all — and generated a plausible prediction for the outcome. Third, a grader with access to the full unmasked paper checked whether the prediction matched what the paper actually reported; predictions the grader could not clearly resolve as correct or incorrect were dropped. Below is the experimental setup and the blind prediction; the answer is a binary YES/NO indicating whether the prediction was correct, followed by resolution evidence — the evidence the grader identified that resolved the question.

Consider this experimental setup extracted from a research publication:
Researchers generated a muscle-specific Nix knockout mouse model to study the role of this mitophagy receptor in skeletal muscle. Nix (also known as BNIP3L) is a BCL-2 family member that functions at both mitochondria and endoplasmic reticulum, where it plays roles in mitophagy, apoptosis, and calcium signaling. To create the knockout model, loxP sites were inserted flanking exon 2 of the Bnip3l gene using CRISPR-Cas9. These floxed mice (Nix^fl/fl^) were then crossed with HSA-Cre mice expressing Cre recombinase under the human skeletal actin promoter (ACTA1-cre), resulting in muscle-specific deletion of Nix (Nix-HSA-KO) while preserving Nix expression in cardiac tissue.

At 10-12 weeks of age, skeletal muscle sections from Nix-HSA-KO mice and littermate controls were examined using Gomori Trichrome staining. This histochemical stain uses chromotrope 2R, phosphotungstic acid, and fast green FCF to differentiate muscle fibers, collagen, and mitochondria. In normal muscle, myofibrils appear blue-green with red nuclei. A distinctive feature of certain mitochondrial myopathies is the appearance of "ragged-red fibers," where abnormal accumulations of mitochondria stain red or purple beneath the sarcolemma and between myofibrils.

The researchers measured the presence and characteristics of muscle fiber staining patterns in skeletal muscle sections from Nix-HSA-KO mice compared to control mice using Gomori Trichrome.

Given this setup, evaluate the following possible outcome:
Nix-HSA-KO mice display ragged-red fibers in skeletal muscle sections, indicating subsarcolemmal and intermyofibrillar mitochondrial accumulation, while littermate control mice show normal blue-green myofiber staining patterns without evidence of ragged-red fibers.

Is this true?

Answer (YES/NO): NO